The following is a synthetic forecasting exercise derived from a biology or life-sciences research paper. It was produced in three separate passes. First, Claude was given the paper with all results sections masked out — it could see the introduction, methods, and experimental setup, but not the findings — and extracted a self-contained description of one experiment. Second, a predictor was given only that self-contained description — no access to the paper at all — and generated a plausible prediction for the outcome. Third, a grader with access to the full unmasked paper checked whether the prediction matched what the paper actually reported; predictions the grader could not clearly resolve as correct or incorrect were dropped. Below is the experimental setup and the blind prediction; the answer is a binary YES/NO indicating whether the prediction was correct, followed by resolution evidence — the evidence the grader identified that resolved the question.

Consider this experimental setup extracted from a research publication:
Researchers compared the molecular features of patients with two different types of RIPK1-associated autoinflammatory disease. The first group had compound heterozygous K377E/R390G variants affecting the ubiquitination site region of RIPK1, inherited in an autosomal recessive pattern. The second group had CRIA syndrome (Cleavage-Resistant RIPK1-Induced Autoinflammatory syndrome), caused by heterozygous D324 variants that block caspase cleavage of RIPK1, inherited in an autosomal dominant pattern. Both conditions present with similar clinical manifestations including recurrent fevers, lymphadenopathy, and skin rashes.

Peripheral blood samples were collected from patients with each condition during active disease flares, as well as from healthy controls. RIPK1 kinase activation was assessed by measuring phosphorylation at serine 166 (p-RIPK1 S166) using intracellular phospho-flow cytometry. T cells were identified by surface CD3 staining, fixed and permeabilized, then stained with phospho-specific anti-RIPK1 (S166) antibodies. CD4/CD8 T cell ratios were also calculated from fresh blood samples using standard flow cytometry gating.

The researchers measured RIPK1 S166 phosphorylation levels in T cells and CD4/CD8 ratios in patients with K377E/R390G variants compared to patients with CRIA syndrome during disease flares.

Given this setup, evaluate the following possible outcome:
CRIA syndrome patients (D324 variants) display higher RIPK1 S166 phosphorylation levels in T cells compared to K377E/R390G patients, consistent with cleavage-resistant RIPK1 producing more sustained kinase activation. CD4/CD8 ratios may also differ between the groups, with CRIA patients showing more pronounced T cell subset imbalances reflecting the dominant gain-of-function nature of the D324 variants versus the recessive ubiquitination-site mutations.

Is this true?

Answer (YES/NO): NO